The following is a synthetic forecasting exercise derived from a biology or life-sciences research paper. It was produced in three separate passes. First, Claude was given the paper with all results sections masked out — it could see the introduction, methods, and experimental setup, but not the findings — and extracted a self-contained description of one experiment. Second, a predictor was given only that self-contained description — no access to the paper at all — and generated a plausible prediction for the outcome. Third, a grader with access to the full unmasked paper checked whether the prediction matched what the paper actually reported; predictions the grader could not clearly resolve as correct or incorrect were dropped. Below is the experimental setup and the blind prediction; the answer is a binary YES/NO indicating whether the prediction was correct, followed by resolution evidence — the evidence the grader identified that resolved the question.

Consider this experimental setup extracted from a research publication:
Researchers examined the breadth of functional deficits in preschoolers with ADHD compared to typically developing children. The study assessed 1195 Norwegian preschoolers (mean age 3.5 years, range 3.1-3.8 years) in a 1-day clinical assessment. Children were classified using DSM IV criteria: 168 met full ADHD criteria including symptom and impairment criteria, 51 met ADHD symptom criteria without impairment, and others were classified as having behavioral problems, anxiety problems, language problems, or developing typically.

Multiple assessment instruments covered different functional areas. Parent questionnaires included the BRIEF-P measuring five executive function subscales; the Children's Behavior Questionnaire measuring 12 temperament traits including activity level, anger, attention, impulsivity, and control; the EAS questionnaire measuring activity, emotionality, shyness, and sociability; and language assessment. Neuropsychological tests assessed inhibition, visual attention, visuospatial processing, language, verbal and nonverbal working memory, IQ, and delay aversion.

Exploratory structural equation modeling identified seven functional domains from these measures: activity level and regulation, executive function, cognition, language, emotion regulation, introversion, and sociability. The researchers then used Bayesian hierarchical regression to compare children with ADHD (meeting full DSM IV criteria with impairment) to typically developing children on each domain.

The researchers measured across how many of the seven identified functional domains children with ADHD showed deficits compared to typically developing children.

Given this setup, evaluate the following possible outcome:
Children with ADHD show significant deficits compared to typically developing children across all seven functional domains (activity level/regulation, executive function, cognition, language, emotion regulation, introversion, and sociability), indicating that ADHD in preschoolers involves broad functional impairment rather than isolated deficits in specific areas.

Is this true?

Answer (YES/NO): NO